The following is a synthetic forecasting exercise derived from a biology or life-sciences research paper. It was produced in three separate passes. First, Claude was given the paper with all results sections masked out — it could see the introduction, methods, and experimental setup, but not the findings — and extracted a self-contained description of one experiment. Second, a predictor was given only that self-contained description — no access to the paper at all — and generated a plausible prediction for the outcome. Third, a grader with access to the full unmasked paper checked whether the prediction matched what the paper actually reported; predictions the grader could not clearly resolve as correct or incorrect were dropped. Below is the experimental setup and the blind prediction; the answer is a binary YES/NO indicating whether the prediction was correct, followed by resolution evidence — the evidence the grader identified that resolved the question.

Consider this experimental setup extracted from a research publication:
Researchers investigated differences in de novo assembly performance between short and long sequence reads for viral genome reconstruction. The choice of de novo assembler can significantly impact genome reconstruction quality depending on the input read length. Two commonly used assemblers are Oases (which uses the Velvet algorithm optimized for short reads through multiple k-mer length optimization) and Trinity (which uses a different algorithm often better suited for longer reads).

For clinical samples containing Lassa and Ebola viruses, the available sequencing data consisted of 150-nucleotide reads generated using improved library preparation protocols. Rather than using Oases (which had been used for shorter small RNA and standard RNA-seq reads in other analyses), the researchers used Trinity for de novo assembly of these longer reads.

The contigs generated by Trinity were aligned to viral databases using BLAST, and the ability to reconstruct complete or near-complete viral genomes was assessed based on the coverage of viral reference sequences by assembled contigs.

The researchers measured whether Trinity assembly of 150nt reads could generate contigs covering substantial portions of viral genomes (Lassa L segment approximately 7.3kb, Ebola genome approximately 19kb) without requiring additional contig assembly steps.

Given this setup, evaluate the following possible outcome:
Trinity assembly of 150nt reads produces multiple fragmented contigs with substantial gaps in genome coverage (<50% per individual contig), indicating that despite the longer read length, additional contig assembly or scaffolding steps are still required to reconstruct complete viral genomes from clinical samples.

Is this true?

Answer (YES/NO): NO